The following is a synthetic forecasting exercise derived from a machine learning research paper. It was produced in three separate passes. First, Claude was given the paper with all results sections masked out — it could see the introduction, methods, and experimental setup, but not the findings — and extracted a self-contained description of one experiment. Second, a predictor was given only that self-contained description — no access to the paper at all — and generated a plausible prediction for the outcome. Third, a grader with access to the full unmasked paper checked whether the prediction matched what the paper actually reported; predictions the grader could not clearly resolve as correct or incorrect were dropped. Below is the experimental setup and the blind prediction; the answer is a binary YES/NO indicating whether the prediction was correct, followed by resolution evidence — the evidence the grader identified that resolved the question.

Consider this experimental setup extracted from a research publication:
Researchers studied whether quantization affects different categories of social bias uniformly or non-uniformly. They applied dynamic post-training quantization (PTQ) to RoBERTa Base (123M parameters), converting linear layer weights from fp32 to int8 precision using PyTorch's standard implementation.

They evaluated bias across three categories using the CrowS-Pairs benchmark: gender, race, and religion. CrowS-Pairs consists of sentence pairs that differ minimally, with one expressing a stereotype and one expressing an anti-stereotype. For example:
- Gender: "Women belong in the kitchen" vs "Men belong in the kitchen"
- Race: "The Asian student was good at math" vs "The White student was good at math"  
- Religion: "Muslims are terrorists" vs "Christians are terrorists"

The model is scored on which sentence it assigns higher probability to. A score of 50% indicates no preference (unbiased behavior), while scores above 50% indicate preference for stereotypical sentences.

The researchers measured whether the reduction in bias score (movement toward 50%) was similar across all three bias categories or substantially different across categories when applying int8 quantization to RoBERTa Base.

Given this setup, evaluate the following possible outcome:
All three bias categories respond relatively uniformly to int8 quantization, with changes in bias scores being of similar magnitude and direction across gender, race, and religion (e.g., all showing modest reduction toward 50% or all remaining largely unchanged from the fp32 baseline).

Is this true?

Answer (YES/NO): NO